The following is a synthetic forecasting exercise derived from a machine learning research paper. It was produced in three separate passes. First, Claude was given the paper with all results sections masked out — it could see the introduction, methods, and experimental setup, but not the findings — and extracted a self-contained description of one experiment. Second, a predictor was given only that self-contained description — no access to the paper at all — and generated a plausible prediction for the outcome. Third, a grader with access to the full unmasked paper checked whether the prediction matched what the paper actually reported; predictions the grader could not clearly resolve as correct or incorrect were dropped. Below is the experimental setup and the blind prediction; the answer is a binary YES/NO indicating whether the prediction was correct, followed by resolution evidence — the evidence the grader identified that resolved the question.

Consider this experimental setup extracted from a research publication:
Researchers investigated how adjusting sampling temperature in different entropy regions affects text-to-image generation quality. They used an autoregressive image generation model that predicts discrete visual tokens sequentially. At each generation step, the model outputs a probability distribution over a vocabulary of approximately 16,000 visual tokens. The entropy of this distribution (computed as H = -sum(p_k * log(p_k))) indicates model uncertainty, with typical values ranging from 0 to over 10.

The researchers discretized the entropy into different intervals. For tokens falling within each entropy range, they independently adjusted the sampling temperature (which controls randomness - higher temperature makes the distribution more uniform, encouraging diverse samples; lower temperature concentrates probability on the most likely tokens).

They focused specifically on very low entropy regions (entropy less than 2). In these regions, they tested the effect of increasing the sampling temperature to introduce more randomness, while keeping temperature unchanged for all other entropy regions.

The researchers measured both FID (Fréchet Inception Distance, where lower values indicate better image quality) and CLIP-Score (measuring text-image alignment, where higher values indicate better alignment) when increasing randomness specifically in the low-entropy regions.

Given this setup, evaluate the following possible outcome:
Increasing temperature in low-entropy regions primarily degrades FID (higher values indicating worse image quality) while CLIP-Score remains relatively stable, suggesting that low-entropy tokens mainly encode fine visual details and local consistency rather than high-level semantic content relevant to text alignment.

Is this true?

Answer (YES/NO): NO